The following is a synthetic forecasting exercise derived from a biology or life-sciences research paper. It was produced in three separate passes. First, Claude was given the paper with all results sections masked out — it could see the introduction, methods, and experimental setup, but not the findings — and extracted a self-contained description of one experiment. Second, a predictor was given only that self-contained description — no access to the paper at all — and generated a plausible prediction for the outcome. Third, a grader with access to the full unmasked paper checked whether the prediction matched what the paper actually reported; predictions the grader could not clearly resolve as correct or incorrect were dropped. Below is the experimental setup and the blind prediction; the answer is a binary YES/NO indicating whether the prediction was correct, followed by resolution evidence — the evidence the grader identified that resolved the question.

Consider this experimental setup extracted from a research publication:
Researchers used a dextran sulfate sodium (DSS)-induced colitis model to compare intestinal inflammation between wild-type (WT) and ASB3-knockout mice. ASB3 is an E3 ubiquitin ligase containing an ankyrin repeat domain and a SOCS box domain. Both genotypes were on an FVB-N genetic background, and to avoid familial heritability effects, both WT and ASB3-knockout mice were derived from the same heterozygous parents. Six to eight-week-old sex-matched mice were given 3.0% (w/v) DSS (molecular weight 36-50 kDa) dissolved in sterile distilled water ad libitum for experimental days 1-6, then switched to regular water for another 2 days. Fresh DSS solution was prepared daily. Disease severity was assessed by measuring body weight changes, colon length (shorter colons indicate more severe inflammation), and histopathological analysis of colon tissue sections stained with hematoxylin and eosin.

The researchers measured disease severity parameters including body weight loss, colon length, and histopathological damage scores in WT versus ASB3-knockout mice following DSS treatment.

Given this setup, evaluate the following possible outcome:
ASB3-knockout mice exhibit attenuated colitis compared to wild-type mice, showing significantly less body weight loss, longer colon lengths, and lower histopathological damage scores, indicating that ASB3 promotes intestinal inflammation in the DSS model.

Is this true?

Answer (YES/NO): YES